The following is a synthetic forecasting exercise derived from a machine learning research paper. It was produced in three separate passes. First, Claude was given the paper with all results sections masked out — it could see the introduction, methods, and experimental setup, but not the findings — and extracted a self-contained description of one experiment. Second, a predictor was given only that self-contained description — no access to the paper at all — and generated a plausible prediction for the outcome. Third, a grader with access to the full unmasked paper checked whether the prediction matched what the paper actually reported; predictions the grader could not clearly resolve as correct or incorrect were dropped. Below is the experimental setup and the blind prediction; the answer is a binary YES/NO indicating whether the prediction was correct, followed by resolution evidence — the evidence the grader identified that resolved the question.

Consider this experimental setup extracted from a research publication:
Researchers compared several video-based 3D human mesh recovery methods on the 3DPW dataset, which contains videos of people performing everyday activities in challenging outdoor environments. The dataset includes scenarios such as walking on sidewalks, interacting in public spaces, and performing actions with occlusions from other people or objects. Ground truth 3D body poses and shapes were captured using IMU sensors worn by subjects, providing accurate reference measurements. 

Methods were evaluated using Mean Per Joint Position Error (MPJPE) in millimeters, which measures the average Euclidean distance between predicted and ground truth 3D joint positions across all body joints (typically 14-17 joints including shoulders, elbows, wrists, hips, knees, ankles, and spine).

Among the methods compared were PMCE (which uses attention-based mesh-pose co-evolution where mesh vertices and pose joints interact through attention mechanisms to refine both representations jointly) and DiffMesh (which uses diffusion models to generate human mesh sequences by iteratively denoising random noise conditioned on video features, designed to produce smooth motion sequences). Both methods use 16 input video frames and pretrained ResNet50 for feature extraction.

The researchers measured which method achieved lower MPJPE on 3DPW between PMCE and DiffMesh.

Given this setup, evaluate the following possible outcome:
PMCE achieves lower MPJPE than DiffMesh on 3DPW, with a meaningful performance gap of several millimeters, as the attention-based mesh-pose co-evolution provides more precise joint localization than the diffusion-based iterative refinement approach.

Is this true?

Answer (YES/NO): YES